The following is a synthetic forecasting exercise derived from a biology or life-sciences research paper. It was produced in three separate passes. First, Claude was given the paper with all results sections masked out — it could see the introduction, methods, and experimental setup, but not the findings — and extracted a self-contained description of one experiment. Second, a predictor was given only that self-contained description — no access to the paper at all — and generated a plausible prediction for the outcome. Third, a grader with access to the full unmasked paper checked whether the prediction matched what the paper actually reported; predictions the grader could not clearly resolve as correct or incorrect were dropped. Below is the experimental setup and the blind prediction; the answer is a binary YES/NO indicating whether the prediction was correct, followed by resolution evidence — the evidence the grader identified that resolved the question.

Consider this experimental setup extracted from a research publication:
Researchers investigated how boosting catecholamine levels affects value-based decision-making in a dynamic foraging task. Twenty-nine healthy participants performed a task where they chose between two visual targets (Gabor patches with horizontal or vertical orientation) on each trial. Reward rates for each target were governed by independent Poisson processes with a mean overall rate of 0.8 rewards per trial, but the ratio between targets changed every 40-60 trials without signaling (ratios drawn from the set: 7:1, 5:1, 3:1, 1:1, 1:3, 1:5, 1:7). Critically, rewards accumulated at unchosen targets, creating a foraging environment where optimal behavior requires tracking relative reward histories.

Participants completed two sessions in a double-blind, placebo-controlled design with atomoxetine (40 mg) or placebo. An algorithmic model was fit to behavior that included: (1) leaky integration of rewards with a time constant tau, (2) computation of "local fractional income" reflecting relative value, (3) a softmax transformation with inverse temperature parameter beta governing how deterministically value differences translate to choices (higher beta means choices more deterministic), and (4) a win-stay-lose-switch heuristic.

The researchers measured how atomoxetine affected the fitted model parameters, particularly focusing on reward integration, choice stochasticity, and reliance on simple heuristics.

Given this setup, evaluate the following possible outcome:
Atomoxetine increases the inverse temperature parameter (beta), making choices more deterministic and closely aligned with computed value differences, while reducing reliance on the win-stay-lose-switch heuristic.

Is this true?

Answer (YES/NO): NO